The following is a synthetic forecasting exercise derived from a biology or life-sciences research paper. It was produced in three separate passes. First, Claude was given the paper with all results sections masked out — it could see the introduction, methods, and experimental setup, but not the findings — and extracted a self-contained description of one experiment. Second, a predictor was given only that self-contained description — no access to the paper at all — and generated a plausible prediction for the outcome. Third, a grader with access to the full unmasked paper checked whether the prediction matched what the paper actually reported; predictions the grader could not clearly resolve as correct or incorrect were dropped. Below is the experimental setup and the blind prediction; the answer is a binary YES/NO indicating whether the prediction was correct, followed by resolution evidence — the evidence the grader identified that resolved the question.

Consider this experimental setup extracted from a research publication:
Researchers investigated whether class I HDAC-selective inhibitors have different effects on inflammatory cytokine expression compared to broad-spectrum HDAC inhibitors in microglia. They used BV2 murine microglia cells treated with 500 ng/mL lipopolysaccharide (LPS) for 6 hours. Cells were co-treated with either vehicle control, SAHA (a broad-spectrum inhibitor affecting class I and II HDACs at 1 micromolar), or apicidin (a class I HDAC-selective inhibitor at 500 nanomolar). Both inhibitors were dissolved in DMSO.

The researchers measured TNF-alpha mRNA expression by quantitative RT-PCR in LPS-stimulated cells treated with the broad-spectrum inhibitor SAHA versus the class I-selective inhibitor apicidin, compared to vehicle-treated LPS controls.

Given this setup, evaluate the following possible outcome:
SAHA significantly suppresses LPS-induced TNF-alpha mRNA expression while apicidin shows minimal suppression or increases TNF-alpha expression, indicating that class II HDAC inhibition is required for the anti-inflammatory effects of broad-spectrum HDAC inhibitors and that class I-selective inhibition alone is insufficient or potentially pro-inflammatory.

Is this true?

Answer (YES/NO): NO